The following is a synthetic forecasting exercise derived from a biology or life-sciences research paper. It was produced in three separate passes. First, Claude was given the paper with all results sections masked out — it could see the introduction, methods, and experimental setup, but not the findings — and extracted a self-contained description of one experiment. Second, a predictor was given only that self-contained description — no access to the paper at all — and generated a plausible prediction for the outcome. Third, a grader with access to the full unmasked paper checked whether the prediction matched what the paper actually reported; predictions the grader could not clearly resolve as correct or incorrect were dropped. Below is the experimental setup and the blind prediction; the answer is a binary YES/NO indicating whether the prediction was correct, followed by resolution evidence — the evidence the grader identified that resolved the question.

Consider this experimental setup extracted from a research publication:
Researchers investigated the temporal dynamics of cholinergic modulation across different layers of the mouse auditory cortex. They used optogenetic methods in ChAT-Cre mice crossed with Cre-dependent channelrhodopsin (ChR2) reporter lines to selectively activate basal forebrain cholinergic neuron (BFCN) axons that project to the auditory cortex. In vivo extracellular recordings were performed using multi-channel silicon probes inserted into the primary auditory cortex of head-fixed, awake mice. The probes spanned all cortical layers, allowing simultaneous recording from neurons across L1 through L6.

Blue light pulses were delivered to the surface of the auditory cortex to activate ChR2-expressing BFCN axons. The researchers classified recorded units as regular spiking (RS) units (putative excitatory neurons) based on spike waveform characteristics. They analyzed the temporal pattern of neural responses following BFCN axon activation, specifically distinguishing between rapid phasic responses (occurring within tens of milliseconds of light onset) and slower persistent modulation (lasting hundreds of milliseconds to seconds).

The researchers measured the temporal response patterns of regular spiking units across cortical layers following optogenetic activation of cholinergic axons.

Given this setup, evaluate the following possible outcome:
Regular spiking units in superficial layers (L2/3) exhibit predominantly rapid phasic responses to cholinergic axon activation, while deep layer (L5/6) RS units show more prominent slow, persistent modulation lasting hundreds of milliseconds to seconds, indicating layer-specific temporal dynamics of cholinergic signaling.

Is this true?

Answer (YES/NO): NO